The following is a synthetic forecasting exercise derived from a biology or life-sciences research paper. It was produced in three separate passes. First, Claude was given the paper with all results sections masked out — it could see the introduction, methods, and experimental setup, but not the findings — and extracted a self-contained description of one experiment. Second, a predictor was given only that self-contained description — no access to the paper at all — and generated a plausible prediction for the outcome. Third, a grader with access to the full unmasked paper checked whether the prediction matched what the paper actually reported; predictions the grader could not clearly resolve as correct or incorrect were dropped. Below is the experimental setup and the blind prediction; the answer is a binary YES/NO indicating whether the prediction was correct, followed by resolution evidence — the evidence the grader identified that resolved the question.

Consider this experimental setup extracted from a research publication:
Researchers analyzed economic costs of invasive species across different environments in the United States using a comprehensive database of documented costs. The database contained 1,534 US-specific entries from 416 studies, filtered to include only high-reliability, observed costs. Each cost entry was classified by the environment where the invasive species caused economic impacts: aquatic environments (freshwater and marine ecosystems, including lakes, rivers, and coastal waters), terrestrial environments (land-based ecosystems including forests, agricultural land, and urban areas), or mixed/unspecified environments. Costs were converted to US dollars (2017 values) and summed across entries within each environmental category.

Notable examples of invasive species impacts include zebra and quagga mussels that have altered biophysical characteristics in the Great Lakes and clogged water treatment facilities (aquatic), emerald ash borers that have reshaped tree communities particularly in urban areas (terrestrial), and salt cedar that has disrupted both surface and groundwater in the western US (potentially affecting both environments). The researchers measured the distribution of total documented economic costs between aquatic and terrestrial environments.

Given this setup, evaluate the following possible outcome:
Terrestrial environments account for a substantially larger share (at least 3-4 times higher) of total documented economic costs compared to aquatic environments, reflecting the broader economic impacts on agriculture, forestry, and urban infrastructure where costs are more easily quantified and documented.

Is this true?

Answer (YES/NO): YES